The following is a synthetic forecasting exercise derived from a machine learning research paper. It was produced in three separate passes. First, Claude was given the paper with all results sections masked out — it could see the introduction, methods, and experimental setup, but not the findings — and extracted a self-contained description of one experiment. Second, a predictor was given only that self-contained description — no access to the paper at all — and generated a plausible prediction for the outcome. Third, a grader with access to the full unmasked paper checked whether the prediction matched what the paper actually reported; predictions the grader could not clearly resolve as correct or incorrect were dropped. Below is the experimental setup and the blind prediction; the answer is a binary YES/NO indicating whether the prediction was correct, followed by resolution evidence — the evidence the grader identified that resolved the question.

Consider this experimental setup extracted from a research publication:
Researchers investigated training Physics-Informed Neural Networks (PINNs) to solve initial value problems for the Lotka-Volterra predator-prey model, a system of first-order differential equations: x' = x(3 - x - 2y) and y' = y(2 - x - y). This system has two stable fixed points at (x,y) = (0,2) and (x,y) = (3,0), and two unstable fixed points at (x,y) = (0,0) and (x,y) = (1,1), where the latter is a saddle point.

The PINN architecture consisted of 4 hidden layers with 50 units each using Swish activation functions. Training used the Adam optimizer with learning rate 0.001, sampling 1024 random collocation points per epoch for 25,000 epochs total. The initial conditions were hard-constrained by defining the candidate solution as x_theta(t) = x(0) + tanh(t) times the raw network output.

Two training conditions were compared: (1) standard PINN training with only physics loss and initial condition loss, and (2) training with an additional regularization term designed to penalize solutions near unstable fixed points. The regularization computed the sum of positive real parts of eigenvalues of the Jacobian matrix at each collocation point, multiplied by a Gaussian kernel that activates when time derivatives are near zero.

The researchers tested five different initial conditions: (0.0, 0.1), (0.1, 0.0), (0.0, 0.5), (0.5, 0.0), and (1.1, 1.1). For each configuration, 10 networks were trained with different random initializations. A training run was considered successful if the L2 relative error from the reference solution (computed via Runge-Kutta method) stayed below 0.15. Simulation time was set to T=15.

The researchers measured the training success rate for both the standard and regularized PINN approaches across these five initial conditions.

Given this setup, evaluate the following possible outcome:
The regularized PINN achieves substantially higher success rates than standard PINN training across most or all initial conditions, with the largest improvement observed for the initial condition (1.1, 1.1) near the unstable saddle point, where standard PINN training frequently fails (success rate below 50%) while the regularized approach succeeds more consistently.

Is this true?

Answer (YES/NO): NO